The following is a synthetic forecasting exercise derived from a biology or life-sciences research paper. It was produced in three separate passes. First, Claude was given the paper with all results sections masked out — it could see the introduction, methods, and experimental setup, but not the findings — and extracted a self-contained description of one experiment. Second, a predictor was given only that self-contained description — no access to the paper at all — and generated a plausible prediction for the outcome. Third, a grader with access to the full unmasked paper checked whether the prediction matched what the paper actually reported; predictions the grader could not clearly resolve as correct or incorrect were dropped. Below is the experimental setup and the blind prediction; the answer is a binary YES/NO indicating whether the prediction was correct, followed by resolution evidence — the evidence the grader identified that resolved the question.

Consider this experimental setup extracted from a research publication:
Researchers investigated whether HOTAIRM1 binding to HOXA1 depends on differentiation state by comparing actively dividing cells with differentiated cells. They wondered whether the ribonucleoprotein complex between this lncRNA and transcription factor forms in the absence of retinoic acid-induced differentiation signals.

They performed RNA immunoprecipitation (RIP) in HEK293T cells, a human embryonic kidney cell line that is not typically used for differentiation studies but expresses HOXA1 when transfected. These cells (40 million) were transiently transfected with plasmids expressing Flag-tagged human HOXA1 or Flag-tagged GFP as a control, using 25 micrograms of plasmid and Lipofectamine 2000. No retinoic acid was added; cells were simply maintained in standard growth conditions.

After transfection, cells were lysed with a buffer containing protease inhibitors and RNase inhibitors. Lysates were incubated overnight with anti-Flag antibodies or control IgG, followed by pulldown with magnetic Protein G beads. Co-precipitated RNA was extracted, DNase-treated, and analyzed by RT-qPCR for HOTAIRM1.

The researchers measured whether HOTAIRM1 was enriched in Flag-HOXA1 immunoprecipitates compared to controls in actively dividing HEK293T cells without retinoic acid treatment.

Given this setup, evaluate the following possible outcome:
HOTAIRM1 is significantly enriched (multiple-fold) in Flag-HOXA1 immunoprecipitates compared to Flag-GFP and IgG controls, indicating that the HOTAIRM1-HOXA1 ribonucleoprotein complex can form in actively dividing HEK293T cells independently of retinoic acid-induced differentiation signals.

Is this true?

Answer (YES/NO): YES